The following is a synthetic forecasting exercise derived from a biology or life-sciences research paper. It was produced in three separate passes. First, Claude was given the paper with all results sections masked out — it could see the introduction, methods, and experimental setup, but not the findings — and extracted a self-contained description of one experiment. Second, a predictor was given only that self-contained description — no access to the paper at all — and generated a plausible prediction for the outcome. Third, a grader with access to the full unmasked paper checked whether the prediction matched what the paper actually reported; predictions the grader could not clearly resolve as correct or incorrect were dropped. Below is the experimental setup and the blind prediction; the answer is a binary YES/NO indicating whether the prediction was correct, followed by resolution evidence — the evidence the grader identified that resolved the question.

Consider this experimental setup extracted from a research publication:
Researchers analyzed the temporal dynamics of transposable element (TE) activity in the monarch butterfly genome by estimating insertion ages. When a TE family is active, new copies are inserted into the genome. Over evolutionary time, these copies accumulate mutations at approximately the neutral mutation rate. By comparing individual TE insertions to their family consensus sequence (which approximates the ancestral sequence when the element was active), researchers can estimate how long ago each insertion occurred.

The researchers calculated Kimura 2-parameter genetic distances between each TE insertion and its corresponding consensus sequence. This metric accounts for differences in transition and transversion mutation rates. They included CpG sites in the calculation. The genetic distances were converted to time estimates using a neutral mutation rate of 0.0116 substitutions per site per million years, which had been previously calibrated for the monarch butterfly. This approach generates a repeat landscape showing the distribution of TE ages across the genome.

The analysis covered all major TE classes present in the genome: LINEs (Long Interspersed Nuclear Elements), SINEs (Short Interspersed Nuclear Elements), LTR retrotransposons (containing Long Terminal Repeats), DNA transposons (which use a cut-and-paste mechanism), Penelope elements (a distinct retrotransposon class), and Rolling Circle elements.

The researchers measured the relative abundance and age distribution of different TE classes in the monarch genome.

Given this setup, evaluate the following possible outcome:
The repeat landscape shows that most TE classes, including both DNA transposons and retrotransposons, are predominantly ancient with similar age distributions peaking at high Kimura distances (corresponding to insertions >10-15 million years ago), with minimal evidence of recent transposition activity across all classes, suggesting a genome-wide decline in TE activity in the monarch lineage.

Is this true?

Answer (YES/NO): NO